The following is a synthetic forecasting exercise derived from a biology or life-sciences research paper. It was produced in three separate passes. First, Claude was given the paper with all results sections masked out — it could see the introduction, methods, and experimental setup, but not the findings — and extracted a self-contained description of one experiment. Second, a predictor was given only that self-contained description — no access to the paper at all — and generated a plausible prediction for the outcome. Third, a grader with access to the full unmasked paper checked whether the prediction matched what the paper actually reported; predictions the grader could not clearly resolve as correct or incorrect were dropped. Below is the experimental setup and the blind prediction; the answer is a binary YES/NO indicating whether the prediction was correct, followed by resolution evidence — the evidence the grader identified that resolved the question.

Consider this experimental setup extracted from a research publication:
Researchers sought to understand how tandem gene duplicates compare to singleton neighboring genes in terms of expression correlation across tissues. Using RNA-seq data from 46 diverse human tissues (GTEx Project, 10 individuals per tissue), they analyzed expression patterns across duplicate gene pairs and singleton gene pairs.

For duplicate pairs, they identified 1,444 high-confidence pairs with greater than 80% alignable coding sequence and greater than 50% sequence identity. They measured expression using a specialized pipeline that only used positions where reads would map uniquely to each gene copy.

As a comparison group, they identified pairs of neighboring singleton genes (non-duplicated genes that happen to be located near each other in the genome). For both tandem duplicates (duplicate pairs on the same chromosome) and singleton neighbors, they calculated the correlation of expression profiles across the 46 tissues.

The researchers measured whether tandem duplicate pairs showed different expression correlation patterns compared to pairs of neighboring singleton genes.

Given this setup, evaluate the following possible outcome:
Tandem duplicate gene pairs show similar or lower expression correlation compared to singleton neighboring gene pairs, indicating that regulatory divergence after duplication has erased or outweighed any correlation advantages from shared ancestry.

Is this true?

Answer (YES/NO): NO